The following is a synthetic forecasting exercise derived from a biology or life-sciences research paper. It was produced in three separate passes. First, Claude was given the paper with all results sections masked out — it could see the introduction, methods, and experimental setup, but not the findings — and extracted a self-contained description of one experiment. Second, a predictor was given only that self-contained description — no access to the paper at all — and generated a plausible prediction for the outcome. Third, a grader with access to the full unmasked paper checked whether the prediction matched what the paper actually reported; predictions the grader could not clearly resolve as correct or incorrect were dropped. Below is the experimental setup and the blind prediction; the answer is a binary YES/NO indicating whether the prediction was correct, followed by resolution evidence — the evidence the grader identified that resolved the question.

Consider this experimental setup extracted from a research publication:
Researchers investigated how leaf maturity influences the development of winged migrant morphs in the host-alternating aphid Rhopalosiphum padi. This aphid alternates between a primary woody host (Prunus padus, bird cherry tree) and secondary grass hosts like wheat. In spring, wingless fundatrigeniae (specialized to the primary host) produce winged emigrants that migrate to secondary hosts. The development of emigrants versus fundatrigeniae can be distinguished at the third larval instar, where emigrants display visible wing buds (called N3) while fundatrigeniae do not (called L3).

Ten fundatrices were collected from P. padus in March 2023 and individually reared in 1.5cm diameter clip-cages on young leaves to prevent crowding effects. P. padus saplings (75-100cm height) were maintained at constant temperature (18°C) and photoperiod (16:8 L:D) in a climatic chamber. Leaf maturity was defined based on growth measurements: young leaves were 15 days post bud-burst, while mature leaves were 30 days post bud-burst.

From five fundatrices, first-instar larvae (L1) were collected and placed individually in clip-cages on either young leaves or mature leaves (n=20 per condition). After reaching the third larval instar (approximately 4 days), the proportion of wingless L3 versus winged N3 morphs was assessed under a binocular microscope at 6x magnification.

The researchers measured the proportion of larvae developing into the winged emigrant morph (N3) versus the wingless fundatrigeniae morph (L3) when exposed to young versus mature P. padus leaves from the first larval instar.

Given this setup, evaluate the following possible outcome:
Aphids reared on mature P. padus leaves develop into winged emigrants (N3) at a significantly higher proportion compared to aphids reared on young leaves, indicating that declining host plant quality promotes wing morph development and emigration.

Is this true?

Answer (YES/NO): YES